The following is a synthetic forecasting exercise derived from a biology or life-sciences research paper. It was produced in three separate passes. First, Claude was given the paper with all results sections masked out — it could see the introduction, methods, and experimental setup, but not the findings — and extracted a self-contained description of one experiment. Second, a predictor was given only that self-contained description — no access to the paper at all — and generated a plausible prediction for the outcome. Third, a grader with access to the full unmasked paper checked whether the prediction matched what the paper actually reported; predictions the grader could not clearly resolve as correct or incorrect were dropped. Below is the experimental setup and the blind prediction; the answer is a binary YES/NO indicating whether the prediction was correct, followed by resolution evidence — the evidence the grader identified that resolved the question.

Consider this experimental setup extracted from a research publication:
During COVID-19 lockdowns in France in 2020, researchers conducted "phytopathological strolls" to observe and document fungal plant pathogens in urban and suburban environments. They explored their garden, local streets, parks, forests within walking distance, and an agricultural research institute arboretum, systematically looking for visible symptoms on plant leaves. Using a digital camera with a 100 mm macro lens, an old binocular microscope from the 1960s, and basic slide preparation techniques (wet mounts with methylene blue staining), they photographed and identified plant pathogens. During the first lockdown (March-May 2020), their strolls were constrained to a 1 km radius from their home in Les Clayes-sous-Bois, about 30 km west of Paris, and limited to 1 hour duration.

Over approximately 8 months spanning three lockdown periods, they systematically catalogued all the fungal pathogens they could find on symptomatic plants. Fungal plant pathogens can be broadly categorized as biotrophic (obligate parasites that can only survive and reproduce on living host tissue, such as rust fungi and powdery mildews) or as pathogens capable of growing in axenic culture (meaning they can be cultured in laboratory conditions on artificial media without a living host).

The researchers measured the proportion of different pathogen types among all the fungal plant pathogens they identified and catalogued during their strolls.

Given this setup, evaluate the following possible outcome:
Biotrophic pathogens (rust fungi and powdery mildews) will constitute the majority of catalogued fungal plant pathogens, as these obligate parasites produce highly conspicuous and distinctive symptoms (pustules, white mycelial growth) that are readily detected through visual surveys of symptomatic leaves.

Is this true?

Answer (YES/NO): YES